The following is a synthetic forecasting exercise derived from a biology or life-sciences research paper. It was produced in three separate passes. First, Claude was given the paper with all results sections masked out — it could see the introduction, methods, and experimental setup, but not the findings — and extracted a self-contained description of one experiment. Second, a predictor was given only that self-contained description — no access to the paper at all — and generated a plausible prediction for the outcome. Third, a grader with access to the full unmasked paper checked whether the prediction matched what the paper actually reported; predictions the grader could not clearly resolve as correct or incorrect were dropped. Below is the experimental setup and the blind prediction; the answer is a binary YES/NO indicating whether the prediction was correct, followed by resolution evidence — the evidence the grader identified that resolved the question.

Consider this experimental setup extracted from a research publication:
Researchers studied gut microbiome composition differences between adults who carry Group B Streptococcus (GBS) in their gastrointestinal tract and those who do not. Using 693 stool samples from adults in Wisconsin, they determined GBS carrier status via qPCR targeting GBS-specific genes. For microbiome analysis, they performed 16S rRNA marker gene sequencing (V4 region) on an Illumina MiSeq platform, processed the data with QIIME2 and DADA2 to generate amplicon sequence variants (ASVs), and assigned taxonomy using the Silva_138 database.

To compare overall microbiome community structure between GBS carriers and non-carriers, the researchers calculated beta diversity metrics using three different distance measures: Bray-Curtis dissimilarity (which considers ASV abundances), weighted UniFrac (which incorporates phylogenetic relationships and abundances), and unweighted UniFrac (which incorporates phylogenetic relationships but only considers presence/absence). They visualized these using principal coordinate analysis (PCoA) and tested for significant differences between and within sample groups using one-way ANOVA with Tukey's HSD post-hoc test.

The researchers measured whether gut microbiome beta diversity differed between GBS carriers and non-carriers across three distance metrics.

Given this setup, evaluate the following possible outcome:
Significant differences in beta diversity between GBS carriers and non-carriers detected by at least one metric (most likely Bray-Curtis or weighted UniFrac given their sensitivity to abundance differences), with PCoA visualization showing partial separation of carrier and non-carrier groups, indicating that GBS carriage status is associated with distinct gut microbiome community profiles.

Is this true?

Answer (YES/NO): YES